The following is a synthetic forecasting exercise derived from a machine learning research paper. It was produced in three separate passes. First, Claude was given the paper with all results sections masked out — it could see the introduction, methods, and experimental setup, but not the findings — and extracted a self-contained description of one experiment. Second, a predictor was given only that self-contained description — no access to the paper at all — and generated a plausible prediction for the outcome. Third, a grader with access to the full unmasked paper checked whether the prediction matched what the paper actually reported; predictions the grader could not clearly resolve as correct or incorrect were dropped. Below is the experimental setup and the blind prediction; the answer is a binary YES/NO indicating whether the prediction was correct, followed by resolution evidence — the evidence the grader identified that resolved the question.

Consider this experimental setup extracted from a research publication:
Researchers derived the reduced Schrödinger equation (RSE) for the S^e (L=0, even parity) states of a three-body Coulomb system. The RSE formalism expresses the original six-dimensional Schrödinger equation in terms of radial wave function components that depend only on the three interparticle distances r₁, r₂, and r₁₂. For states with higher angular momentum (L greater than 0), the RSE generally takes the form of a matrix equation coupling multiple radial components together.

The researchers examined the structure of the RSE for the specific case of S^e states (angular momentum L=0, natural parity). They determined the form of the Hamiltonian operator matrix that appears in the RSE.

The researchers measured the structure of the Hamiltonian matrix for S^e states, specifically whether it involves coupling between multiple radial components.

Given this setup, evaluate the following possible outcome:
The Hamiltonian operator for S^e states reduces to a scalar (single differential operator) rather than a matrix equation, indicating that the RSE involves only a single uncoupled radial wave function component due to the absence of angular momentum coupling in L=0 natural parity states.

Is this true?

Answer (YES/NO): YES